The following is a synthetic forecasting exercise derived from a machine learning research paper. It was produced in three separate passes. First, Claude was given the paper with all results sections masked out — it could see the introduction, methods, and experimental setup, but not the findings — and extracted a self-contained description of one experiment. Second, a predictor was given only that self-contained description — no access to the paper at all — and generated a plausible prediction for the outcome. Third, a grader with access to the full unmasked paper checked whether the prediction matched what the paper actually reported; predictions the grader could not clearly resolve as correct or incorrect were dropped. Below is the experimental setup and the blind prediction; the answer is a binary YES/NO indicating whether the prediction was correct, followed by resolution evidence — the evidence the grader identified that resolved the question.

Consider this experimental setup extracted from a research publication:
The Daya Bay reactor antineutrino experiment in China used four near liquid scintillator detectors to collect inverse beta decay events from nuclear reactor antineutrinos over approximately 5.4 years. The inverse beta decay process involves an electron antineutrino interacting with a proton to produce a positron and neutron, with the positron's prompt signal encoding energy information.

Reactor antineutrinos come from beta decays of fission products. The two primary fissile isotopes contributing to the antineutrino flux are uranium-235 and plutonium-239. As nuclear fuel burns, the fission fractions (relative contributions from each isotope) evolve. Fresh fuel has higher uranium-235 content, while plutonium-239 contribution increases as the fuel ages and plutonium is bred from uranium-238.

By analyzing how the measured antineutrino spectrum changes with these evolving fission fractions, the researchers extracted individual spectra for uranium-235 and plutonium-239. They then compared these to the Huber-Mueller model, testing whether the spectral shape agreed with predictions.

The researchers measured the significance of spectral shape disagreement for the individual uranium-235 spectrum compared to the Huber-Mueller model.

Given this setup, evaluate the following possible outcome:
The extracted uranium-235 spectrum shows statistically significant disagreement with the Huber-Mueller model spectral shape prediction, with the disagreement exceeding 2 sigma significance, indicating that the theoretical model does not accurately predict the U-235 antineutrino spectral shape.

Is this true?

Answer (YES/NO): YES